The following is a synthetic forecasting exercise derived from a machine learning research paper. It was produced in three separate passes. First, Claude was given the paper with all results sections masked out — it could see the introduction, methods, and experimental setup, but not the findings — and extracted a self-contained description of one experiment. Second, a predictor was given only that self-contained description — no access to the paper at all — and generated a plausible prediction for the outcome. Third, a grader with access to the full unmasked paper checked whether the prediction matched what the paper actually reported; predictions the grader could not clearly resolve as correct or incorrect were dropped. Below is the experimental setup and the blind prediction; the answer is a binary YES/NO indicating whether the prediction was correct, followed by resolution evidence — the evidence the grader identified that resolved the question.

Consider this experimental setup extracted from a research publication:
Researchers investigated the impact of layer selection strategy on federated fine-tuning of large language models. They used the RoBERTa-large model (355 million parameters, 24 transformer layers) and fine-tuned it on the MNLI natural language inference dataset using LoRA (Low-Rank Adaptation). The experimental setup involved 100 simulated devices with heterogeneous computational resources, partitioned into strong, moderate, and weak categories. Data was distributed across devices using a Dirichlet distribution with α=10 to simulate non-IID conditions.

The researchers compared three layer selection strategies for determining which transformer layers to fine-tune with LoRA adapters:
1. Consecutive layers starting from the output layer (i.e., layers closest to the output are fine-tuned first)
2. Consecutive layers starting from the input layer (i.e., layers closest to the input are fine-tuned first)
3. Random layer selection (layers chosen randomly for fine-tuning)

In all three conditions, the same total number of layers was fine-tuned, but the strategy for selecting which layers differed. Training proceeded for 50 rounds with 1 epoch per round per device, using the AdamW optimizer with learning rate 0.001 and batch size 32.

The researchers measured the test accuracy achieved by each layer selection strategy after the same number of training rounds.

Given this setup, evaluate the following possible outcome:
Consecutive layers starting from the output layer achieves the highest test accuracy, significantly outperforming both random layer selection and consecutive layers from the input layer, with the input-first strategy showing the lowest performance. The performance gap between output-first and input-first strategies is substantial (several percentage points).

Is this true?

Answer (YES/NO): NO